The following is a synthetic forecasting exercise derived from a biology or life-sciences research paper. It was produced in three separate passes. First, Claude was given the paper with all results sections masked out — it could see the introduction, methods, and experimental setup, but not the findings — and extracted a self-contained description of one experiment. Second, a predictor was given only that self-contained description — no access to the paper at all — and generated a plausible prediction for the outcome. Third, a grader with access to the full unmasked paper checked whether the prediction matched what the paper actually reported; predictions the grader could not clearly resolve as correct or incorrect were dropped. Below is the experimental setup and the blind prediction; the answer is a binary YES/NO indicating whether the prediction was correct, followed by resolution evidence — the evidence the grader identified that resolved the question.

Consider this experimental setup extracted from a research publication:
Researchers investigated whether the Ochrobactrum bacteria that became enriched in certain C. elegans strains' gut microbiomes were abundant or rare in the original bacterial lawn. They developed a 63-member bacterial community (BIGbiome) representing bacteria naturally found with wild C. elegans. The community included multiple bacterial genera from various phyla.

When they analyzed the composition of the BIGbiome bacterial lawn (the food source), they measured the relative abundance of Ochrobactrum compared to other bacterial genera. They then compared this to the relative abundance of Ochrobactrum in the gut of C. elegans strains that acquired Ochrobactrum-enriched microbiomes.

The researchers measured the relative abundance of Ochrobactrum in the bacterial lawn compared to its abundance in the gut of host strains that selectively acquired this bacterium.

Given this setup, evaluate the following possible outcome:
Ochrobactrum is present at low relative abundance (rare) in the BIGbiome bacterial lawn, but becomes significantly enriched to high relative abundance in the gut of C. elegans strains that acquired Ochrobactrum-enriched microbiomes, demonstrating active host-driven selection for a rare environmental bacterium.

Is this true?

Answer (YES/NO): YES